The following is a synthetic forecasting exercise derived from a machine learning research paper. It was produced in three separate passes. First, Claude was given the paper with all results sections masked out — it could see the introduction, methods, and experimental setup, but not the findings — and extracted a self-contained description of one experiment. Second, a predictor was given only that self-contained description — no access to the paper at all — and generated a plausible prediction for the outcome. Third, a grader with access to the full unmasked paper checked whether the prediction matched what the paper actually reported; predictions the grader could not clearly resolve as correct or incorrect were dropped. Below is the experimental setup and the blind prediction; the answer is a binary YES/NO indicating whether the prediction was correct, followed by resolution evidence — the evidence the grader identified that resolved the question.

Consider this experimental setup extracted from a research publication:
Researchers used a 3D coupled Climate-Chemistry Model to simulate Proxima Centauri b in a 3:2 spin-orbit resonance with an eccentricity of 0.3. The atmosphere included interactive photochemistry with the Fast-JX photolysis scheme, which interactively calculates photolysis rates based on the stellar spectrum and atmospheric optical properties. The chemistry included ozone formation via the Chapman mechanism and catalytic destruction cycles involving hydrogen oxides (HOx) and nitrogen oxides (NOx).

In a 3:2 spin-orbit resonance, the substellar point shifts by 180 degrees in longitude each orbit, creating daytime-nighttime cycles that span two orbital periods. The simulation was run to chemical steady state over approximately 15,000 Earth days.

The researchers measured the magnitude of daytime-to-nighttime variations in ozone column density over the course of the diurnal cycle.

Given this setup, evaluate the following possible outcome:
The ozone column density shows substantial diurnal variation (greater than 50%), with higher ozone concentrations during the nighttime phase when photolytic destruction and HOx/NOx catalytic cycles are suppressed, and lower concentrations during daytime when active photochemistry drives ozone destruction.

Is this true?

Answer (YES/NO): NO